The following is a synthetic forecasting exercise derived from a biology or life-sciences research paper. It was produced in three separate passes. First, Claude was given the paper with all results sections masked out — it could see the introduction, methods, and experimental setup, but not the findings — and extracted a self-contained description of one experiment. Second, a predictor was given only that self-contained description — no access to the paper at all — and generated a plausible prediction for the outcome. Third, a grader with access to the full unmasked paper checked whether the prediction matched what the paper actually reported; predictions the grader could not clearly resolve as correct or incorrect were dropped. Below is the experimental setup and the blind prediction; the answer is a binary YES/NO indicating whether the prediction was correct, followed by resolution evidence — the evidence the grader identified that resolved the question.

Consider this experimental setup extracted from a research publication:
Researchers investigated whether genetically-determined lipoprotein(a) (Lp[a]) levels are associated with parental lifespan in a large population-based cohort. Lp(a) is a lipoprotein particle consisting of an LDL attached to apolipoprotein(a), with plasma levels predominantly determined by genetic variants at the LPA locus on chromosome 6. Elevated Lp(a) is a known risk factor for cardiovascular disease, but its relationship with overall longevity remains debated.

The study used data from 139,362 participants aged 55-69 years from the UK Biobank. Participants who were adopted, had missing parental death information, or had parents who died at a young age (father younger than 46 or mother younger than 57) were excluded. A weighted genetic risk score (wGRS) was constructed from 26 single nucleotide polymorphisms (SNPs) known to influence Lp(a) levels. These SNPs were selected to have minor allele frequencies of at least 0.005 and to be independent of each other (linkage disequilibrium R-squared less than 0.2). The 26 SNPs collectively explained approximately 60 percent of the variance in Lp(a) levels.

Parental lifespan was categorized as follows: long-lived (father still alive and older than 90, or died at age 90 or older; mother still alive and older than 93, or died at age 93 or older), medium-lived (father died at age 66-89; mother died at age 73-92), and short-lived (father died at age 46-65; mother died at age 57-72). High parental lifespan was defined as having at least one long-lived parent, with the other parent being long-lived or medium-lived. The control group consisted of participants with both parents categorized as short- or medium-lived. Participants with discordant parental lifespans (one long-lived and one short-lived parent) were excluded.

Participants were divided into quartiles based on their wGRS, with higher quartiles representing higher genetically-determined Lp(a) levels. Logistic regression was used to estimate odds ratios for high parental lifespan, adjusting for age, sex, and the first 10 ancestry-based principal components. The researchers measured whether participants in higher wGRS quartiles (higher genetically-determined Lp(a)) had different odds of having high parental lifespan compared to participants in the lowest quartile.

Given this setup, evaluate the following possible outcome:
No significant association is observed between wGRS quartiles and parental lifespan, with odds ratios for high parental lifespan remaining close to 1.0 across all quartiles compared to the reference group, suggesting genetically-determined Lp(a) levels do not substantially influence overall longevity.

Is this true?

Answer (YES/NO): NO